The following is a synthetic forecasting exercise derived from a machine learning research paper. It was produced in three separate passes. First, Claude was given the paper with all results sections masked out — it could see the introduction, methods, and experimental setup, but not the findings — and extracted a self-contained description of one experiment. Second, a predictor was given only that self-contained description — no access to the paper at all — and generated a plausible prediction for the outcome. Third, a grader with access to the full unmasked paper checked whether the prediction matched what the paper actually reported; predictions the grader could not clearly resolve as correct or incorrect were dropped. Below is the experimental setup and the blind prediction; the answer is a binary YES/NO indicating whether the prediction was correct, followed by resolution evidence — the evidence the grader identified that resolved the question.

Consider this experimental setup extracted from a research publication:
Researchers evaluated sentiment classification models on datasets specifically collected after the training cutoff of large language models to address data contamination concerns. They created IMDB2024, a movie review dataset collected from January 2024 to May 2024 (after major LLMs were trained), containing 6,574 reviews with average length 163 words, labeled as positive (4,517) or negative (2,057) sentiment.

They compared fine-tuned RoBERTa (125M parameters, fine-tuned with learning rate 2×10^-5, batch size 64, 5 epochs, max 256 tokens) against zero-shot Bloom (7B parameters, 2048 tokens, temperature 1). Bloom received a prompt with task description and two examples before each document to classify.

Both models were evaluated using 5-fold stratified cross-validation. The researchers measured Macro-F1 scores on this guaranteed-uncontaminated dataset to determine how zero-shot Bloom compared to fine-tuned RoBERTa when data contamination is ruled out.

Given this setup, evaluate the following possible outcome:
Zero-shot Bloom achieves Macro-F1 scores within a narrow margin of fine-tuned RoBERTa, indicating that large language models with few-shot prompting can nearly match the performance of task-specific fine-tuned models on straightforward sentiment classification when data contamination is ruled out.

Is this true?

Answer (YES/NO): NO